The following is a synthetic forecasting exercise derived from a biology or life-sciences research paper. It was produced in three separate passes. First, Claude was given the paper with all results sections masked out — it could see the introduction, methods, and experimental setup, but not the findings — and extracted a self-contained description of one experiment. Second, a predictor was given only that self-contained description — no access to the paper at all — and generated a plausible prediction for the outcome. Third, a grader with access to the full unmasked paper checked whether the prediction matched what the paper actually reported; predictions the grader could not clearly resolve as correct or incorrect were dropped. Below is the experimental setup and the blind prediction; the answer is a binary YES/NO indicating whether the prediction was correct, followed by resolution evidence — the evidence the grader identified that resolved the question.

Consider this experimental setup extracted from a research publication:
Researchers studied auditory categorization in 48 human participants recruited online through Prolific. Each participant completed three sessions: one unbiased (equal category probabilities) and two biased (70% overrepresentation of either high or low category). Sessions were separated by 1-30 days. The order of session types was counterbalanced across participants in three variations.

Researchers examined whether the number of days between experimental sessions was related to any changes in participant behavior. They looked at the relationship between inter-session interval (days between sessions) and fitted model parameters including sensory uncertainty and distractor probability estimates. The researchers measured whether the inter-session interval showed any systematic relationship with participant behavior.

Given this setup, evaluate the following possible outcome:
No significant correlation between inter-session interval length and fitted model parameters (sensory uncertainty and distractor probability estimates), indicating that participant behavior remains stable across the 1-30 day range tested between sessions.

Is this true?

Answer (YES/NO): YES